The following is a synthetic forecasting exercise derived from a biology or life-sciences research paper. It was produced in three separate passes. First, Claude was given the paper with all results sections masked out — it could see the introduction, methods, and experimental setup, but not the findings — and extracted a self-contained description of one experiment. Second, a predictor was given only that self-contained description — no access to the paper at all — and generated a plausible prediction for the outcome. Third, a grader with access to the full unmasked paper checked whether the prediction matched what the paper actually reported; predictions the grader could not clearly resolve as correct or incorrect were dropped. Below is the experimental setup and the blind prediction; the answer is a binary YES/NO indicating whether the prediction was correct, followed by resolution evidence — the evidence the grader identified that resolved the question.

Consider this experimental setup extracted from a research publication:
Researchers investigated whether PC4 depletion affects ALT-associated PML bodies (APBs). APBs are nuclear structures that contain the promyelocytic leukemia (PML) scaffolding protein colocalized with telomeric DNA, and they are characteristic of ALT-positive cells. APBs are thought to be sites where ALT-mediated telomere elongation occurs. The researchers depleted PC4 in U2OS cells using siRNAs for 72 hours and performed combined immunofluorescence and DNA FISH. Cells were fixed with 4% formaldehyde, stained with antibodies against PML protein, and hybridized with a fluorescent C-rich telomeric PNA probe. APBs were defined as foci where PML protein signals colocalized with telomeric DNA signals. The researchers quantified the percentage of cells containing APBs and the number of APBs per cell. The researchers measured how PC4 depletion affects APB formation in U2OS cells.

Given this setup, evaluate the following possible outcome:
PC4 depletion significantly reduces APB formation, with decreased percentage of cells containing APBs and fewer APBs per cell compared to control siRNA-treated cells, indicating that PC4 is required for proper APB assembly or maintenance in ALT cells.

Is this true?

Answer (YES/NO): NO